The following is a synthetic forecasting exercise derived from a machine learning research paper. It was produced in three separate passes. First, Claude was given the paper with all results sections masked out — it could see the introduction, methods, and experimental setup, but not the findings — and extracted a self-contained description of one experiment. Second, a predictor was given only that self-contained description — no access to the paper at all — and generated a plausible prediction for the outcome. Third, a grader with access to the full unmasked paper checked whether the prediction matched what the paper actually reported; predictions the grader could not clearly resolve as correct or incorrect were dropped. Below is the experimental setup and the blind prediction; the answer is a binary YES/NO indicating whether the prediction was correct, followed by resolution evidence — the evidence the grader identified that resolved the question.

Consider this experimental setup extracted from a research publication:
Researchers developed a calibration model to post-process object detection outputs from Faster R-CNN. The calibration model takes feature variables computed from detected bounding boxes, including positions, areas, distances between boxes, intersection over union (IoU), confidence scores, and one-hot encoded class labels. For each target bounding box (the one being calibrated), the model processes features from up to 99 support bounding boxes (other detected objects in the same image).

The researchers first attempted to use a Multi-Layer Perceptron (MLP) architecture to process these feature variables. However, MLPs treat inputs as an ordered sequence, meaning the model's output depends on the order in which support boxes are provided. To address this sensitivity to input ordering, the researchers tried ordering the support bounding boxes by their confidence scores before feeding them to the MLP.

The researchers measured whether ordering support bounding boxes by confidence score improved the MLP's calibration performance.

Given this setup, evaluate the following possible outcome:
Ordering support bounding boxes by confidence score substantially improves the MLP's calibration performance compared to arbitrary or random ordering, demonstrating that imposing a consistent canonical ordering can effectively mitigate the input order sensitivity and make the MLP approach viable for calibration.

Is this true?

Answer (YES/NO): NO